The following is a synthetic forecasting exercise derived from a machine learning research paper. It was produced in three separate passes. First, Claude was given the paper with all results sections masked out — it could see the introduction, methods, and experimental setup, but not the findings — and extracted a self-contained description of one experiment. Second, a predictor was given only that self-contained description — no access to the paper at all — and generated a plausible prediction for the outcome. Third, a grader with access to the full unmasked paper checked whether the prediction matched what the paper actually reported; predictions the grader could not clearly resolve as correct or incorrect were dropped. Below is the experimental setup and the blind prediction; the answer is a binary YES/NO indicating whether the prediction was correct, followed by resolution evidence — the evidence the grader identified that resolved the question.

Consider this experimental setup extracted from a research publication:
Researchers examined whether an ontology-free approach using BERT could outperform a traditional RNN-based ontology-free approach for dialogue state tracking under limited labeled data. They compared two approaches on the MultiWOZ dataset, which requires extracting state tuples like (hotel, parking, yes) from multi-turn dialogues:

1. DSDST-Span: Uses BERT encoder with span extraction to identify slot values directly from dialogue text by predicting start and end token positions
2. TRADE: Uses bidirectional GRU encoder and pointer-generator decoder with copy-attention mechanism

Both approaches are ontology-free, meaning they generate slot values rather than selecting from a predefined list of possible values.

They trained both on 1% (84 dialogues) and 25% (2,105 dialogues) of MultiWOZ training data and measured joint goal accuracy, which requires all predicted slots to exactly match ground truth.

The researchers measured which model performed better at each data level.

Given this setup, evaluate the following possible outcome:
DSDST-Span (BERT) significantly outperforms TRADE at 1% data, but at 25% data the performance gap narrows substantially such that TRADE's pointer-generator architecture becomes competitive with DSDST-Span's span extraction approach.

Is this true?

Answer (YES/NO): NO